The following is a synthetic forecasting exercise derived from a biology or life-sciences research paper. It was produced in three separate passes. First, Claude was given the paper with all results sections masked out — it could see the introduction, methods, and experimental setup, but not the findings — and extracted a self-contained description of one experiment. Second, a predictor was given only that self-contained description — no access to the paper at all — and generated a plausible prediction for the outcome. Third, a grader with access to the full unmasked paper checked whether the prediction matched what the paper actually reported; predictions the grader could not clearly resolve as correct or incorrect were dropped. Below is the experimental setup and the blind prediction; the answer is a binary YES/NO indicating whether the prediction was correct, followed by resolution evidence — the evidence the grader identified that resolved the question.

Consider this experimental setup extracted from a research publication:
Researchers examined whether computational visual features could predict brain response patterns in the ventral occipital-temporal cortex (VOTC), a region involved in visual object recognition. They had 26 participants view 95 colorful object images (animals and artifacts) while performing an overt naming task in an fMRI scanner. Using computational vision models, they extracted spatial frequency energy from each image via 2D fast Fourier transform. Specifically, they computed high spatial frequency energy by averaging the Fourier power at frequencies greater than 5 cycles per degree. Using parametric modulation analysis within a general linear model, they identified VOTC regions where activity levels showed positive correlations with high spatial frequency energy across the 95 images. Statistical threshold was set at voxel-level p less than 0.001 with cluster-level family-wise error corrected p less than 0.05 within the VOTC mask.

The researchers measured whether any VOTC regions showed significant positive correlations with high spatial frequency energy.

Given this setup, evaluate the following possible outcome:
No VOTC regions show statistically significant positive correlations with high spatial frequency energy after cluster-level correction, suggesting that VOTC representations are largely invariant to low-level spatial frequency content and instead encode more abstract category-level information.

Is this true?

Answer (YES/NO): NO